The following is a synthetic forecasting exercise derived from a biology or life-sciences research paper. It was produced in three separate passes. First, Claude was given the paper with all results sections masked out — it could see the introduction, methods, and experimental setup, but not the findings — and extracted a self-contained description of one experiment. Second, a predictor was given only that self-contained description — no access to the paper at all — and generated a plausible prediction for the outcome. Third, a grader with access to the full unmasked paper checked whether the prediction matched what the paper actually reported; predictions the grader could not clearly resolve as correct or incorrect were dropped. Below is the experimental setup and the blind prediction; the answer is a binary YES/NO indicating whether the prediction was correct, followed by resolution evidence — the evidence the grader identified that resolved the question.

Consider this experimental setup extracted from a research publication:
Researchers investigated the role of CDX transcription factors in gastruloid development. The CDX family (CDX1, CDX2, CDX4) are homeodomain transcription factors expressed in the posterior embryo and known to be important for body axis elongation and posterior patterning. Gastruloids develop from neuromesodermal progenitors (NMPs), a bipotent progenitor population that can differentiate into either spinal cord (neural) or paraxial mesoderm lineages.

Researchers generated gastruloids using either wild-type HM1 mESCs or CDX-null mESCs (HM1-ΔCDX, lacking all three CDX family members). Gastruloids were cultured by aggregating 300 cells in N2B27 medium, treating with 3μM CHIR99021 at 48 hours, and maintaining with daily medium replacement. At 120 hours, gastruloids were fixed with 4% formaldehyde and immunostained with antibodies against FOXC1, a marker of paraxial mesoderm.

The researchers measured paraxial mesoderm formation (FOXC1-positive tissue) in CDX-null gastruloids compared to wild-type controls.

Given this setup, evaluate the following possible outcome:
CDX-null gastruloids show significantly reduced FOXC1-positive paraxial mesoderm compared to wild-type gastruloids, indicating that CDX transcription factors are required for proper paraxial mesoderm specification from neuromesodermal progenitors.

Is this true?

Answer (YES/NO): NO